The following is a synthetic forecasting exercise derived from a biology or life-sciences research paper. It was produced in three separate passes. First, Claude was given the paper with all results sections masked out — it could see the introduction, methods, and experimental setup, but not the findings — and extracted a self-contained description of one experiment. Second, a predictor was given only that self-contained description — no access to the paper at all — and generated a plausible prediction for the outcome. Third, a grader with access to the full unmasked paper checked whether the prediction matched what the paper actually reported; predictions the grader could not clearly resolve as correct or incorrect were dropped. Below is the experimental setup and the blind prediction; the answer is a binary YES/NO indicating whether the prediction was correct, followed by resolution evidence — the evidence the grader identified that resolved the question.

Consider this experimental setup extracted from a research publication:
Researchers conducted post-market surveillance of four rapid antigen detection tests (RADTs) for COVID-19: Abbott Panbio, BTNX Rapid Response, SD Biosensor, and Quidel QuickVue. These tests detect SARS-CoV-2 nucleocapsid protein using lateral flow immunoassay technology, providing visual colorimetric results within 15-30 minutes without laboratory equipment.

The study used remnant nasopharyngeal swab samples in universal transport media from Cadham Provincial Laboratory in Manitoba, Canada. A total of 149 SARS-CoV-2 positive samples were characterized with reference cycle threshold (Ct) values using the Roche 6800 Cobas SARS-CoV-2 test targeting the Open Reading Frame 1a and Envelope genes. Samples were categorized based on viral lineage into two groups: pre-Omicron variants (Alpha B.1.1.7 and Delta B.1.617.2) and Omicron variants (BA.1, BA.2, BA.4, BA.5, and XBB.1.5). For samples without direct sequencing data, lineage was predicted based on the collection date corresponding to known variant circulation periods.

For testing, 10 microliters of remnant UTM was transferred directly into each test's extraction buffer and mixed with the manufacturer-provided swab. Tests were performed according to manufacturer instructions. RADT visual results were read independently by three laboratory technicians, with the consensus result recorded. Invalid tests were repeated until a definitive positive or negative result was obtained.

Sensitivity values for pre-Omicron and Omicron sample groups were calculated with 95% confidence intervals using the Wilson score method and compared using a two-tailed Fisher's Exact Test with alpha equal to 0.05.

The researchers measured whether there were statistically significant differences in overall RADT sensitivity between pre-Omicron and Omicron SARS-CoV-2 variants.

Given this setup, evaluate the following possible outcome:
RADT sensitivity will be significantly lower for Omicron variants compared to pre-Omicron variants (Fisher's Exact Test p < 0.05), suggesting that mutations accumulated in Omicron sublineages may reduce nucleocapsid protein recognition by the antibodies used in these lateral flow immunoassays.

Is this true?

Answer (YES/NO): NO